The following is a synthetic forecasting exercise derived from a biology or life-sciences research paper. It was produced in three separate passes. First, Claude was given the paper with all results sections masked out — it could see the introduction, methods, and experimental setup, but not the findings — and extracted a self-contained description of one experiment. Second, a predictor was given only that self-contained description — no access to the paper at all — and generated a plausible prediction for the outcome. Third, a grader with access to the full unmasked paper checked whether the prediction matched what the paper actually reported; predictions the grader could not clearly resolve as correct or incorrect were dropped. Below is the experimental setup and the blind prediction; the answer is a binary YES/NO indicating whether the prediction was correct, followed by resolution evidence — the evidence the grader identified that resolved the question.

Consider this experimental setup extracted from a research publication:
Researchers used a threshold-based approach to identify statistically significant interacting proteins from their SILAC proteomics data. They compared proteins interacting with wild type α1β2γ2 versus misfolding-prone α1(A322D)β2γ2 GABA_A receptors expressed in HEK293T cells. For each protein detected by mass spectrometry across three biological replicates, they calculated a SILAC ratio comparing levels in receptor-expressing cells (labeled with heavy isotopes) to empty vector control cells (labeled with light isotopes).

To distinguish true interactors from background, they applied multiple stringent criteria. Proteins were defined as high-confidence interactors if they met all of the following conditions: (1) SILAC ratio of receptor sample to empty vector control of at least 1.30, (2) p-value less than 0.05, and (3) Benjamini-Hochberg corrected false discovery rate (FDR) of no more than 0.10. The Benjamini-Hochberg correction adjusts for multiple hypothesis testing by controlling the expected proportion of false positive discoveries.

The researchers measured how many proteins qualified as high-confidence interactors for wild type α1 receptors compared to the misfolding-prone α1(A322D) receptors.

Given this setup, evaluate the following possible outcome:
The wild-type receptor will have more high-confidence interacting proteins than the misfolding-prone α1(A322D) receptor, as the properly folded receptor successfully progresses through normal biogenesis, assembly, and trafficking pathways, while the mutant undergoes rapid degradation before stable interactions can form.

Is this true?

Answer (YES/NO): YES